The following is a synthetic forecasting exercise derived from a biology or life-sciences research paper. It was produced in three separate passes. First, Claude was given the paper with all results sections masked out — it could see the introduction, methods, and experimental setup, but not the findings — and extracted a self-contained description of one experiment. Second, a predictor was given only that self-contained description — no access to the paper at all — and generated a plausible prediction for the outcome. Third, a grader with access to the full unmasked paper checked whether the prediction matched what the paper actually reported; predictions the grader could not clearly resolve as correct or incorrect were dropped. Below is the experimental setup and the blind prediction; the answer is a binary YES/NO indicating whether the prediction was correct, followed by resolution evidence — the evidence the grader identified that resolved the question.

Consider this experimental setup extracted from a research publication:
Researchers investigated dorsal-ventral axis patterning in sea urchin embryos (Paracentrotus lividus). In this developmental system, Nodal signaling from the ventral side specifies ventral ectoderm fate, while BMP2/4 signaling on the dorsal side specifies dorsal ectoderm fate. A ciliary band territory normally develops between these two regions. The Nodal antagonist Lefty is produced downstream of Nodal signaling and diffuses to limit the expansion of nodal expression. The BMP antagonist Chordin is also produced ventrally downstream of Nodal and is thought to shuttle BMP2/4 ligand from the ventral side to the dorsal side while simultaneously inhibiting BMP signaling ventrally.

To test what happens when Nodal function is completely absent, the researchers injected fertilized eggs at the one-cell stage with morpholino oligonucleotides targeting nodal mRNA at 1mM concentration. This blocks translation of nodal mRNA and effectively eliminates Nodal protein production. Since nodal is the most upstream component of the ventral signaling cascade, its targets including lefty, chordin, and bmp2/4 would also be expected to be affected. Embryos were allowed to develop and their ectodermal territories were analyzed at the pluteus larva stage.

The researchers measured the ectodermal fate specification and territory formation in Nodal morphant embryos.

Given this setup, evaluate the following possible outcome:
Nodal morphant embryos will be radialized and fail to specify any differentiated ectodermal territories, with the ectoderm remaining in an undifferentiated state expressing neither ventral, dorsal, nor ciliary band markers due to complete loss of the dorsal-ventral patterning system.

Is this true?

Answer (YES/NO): NO